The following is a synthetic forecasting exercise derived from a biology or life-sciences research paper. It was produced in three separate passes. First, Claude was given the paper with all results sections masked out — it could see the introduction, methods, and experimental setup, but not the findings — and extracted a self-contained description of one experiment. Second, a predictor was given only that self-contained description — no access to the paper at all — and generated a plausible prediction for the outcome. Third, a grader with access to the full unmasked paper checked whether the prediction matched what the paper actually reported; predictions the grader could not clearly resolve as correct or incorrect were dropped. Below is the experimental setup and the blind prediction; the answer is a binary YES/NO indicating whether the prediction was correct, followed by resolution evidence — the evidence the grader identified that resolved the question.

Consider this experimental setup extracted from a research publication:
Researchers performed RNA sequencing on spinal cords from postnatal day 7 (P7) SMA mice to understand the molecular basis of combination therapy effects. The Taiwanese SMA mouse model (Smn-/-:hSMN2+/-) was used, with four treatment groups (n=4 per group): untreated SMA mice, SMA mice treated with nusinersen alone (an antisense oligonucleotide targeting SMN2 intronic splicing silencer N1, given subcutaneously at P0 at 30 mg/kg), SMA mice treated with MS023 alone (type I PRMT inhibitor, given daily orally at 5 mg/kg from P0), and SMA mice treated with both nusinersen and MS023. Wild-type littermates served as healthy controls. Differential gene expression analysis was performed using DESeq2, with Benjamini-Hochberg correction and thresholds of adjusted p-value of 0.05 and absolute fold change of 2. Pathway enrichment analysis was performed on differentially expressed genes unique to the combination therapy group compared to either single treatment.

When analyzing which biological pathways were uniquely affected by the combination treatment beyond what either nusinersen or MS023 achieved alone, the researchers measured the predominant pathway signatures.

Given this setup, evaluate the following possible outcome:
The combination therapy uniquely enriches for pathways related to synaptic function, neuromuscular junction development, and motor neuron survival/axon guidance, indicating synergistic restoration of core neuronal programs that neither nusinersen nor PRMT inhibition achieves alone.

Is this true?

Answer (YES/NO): NO